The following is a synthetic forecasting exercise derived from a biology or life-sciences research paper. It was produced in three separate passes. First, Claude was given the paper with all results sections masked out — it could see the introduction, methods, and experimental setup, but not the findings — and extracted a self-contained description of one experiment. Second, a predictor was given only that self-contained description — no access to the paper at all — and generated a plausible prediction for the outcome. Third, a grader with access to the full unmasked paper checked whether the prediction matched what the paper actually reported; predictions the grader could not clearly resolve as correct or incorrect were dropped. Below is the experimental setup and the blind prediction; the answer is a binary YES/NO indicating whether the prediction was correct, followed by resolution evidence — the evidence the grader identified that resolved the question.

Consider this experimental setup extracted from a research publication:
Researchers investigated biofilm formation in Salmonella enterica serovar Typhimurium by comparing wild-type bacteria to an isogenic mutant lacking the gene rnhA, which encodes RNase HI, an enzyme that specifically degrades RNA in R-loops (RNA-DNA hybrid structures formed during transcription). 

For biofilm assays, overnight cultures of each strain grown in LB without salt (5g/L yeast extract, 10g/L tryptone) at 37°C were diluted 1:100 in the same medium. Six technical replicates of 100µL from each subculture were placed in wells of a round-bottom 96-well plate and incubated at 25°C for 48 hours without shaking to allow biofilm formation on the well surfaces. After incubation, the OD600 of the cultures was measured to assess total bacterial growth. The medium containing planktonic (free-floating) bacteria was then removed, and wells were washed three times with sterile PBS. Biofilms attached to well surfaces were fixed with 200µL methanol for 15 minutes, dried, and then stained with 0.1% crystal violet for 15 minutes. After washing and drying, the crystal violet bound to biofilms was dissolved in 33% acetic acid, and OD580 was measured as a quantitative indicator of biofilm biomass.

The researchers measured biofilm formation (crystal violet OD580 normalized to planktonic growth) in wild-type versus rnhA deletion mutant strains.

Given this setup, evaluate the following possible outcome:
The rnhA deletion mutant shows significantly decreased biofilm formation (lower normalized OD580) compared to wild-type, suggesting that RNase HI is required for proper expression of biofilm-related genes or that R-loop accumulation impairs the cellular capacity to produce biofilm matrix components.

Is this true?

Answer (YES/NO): YES